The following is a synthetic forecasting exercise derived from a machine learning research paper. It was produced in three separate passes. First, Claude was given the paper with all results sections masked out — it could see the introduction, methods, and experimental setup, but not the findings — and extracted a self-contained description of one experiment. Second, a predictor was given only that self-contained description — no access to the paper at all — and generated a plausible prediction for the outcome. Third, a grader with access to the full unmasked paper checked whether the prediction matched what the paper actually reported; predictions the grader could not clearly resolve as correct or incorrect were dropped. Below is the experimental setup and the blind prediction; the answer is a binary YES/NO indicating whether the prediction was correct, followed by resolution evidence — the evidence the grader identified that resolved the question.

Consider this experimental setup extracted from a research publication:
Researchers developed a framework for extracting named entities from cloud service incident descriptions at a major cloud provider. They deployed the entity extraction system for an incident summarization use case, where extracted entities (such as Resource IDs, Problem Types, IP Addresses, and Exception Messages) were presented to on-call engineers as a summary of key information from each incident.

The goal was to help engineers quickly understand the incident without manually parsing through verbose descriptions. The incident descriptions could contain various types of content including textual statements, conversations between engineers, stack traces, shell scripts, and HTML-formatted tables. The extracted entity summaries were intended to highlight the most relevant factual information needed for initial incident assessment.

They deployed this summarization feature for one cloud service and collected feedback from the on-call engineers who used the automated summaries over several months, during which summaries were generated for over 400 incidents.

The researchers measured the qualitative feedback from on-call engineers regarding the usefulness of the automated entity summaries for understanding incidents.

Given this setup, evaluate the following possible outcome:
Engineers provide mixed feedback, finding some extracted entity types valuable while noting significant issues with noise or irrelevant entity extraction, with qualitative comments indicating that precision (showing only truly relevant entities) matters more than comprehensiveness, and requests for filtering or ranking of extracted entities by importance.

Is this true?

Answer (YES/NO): NO